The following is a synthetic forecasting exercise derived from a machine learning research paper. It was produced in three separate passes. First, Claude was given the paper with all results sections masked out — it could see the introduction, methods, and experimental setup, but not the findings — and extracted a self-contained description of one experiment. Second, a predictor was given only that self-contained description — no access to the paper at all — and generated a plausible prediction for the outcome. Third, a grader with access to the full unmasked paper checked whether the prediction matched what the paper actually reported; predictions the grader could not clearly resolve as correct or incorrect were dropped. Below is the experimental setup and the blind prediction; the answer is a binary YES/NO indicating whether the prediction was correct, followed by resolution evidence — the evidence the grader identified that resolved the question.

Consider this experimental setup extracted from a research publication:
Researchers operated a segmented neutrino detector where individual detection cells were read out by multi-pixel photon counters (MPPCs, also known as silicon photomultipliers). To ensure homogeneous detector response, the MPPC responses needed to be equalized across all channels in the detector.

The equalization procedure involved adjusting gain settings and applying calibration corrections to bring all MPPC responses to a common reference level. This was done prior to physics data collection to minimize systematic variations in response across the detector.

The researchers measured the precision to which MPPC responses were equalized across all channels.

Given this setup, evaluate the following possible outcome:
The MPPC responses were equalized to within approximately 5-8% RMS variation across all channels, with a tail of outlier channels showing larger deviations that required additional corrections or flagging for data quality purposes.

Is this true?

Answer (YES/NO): NO